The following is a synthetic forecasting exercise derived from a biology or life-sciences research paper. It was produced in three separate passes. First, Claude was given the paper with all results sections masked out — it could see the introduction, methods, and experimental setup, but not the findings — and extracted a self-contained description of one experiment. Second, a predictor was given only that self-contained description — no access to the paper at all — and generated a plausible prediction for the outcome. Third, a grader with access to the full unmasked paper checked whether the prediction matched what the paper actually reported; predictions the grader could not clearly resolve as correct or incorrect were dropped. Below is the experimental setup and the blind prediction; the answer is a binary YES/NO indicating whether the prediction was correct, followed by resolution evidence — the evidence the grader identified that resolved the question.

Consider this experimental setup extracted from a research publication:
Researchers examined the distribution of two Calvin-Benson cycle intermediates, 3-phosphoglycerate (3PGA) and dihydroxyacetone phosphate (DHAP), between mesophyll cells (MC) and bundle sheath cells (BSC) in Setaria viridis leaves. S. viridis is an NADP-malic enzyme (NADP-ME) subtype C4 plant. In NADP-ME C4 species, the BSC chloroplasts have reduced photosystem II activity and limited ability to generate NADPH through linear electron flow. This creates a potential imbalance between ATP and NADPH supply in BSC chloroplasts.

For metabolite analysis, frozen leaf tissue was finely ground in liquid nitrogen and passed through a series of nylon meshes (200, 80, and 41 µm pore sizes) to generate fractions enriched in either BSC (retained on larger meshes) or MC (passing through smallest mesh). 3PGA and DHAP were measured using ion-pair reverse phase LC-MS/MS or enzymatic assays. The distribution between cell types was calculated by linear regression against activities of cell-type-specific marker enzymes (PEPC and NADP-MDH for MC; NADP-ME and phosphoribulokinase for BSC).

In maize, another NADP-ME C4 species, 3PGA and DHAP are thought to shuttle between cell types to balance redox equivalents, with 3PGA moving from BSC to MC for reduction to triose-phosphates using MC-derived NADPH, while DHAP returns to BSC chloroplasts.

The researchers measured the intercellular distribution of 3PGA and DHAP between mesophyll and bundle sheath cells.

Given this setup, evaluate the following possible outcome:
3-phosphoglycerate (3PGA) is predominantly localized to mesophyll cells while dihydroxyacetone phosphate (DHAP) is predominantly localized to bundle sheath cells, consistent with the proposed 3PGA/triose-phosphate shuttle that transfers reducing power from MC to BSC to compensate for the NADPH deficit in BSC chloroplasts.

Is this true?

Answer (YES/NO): NO